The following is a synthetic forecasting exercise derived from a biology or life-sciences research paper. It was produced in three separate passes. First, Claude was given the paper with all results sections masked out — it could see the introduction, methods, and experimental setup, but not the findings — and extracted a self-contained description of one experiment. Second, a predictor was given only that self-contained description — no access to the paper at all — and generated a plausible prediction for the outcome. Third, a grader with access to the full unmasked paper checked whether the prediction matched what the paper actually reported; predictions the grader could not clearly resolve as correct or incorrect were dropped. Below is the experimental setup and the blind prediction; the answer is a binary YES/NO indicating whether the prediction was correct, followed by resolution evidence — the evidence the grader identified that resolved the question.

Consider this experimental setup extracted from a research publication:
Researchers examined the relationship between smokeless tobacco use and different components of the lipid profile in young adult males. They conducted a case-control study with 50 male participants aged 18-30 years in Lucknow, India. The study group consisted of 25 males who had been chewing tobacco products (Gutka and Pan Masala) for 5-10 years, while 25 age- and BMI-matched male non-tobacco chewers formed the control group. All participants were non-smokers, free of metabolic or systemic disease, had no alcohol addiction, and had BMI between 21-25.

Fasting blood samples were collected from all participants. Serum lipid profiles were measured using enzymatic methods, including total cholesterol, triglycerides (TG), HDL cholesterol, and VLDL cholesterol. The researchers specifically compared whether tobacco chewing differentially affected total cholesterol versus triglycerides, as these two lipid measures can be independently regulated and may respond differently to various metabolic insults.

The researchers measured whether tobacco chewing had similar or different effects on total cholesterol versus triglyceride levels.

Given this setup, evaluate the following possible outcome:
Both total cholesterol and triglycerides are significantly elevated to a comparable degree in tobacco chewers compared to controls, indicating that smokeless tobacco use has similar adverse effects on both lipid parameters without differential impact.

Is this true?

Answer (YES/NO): NO